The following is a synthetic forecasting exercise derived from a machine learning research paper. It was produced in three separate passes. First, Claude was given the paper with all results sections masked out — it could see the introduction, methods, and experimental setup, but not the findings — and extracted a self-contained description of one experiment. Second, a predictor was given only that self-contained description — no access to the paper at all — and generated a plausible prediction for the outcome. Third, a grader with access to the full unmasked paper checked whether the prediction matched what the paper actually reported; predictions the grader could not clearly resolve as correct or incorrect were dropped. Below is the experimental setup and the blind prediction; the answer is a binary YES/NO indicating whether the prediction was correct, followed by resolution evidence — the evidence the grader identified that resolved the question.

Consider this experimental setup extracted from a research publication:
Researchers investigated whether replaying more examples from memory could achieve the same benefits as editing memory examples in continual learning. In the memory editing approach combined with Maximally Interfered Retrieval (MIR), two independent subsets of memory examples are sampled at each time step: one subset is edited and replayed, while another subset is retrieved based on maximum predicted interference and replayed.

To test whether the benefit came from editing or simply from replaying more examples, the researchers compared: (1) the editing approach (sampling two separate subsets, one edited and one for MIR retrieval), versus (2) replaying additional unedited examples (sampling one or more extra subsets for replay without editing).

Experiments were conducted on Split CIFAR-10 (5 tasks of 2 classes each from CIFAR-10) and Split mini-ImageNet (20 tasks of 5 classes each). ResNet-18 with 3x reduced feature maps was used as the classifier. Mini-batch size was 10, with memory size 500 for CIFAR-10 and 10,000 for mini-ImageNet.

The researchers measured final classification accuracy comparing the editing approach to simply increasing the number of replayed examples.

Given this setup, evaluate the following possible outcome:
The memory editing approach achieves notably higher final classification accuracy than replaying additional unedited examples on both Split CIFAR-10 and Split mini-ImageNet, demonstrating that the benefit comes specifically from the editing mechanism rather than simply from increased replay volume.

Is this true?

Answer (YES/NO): YES